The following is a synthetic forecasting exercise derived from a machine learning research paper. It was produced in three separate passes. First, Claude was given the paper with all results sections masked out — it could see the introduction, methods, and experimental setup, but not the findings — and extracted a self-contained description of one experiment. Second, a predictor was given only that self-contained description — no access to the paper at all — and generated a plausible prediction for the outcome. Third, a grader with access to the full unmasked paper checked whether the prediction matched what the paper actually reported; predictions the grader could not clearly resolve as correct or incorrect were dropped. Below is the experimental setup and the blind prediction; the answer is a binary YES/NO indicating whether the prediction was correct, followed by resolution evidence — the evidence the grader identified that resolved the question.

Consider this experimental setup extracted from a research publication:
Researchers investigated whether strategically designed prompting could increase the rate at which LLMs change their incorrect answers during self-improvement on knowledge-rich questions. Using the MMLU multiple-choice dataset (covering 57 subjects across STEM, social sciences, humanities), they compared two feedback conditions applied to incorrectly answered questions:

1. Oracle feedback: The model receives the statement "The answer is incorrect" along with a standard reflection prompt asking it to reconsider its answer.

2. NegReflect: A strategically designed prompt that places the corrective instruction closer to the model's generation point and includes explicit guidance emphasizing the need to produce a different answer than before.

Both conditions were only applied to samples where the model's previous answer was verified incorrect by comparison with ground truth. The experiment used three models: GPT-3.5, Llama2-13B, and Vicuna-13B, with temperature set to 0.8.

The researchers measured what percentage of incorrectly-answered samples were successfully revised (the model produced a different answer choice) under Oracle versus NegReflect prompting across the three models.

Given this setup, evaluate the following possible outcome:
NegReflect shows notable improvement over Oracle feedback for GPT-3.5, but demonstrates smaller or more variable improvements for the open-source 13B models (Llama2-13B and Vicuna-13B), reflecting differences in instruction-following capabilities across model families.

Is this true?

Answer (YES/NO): NO